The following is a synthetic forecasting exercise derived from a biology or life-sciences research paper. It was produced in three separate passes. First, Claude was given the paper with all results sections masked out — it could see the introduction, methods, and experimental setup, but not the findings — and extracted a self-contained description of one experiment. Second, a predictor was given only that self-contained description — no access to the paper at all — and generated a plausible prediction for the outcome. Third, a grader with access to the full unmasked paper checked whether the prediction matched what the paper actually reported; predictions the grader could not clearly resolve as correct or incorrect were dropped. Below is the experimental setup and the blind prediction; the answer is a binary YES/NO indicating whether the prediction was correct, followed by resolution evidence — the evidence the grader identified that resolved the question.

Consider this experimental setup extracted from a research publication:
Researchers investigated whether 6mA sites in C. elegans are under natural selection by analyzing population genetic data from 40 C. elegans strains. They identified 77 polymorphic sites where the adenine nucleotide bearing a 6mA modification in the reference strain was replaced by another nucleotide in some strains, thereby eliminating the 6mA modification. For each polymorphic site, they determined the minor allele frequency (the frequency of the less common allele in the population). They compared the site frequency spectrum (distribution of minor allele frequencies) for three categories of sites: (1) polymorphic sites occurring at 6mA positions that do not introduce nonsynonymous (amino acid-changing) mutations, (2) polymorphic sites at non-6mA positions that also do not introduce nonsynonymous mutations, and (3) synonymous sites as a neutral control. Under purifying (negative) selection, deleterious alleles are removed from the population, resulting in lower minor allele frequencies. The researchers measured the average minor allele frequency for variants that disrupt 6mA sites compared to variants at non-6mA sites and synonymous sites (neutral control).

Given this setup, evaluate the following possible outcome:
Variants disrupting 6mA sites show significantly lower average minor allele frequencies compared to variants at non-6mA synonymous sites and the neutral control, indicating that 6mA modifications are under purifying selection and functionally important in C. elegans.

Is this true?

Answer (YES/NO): YES